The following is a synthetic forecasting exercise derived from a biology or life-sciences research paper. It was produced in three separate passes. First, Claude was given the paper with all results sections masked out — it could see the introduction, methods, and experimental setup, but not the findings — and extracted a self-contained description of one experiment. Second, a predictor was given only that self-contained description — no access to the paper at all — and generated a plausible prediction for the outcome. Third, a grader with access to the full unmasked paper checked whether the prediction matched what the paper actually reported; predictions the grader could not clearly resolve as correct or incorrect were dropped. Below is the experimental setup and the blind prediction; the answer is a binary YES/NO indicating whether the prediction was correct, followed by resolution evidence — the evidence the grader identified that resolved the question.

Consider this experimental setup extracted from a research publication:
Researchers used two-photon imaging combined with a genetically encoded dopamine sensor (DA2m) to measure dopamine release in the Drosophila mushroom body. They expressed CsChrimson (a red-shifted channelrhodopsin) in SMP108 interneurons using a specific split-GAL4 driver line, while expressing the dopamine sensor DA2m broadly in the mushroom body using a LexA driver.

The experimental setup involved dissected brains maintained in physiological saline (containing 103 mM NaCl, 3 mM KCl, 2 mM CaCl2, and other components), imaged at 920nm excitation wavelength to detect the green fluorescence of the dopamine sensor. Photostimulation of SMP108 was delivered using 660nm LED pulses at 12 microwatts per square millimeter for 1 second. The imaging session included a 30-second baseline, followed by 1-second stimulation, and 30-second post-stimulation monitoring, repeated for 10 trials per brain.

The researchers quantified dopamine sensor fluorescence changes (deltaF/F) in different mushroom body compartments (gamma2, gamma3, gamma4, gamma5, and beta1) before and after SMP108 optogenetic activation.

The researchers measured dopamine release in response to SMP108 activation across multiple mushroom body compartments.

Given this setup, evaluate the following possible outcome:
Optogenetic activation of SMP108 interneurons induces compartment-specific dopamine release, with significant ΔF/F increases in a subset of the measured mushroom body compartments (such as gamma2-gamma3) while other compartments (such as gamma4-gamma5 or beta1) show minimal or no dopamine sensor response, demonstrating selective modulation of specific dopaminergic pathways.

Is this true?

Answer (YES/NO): NO